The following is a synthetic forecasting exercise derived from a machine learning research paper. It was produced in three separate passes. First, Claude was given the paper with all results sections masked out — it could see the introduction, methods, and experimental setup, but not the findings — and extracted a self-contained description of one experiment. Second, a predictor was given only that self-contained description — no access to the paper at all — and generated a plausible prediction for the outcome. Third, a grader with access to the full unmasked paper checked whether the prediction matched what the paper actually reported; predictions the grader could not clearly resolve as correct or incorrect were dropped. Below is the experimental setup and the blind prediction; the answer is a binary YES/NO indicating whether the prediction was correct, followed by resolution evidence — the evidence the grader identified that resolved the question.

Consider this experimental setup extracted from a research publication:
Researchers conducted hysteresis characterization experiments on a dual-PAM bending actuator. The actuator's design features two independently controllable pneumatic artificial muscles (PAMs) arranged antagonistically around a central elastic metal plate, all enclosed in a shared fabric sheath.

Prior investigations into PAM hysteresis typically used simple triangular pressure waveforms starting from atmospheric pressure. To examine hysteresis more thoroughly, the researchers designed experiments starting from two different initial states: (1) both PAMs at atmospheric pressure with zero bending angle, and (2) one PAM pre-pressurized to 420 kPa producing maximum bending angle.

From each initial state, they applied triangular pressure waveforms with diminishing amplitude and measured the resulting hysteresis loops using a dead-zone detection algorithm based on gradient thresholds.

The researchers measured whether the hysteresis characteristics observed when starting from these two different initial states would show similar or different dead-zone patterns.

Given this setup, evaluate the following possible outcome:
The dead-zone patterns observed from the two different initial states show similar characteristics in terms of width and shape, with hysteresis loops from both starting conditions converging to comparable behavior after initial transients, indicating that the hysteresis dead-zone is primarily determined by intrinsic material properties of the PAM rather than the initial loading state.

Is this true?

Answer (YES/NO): NO